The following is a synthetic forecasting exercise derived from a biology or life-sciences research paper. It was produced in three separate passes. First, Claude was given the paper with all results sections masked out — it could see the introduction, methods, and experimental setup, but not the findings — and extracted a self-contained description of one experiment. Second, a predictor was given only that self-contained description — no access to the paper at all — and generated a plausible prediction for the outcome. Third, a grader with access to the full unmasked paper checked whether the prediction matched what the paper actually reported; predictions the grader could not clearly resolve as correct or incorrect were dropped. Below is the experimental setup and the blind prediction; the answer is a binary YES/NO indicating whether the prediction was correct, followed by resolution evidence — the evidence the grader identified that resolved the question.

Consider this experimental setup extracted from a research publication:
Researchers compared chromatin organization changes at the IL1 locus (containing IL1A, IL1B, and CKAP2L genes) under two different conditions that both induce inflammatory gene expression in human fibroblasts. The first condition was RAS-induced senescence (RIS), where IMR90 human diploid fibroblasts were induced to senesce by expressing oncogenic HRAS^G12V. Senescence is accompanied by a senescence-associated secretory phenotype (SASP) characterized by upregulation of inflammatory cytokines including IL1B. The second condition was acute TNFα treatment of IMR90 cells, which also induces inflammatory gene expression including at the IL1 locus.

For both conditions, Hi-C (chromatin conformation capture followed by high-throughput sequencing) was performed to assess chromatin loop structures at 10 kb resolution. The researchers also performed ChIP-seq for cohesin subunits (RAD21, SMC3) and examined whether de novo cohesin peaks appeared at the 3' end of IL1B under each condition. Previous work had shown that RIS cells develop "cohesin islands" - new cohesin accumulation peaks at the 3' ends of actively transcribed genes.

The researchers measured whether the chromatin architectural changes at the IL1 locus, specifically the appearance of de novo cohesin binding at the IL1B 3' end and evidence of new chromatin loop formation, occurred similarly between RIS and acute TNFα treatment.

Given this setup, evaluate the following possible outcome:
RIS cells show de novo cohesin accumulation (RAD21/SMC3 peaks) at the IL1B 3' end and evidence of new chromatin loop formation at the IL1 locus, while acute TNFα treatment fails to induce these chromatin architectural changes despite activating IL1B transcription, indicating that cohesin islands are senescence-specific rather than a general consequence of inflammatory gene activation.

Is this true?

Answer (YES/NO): YES